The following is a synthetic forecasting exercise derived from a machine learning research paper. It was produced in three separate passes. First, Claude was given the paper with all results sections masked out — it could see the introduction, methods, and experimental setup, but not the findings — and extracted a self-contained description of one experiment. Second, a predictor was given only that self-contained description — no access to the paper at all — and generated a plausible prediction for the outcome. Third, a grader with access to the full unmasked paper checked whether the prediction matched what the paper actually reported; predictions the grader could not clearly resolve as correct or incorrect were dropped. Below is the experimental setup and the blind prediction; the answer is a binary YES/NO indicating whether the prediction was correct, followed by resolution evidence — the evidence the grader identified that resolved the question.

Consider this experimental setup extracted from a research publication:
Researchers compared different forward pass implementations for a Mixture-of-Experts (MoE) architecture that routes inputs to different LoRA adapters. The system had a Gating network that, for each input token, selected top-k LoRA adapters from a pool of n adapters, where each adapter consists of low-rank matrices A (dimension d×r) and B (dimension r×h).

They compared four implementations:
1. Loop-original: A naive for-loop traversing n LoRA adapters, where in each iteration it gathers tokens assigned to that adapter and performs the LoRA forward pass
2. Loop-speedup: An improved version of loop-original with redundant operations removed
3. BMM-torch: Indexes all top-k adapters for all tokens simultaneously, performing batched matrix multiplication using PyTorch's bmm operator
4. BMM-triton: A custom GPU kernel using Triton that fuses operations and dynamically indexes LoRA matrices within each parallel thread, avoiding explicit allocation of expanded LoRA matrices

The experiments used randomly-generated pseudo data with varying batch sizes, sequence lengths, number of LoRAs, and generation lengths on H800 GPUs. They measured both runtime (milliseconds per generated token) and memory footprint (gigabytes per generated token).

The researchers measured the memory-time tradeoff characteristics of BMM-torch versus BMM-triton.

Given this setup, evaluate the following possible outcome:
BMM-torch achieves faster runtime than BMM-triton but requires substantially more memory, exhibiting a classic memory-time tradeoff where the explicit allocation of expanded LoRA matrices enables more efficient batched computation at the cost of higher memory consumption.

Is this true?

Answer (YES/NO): YES